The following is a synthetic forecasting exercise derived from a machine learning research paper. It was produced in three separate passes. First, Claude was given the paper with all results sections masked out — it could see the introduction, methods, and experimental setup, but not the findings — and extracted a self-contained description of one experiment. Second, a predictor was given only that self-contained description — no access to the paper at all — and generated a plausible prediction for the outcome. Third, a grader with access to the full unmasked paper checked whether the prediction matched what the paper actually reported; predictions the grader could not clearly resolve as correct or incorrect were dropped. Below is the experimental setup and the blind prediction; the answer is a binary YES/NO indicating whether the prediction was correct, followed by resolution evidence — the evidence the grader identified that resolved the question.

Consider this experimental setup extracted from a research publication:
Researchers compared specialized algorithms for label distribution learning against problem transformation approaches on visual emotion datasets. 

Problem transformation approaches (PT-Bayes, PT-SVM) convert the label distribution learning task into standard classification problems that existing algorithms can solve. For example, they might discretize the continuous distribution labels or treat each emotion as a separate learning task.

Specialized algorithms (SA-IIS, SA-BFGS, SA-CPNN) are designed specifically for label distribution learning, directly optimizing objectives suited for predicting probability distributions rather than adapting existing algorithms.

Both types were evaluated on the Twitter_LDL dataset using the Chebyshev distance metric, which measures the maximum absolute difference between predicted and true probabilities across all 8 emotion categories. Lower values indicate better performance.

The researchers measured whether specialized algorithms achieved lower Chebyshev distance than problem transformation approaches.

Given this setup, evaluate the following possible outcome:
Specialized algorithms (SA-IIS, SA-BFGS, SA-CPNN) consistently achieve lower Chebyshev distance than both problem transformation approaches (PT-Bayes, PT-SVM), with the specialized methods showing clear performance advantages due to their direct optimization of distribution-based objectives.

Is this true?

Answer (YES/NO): YES